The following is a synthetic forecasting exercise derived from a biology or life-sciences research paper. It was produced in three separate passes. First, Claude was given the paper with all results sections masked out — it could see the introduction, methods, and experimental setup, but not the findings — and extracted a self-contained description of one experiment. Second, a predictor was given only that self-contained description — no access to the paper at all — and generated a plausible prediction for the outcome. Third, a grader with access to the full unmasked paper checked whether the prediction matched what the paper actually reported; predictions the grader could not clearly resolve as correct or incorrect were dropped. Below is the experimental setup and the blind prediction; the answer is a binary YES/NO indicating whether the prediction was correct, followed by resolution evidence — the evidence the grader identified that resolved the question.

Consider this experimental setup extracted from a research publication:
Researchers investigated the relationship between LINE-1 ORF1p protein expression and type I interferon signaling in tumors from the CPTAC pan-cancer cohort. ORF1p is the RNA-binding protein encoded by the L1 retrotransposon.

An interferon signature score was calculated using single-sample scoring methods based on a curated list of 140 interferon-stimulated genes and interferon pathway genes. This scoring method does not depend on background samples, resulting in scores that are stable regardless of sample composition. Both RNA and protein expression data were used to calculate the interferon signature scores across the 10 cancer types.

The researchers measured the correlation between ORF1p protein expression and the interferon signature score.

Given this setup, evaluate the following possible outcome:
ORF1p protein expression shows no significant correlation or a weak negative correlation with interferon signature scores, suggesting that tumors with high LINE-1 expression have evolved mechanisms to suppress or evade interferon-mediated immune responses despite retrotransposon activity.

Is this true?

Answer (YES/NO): NO